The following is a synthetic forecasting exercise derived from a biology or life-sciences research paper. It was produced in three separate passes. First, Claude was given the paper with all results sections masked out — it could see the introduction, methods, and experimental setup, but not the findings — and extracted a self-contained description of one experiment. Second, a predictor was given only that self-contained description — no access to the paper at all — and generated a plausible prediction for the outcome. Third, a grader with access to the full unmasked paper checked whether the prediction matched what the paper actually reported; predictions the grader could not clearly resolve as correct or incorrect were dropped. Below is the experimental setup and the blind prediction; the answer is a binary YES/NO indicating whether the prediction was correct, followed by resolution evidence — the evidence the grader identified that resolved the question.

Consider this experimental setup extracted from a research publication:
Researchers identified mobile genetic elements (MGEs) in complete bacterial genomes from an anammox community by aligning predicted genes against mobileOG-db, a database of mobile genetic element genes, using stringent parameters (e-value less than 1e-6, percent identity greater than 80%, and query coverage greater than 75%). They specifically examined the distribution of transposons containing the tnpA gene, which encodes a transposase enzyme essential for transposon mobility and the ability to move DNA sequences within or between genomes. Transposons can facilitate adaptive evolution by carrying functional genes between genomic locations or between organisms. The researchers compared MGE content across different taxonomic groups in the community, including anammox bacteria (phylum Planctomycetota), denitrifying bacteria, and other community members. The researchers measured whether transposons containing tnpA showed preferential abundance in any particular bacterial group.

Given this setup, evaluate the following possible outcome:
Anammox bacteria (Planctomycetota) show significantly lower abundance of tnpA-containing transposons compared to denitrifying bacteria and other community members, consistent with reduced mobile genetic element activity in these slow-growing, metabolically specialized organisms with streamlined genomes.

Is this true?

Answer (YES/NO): NO